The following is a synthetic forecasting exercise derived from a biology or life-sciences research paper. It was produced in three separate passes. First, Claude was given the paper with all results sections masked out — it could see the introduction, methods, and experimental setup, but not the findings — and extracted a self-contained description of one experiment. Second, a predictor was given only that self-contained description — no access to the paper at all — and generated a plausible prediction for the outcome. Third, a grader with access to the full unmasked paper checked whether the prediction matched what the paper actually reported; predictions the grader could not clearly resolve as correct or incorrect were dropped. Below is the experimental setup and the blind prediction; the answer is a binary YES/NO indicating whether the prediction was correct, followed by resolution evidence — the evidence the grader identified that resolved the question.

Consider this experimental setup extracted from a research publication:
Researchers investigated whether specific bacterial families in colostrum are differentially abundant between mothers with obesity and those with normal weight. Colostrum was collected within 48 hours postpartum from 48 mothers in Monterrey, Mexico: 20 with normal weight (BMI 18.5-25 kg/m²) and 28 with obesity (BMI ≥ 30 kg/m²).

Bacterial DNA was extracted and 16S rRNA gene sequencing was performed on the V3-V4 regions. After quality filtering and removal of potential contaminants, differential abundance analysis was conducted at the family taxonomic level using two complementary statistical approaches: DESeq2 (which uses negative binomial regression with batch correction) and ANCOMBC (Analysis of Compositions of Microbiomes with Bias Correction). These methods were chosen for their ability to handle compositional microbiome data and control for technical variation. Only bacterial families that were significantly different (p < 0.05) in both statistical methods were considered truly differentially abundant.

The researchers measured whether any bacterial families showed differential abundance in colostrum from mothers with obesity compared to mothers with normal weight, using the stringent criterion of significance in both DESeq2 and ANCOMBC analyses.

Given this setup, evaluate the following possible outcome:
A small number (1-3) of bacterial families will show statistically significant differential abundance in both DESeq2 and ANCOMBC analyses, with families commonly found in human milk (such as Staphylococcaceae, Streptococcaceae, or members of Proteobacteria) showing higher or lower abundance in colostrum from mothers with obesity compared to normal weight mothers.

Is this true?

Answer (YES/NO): NO